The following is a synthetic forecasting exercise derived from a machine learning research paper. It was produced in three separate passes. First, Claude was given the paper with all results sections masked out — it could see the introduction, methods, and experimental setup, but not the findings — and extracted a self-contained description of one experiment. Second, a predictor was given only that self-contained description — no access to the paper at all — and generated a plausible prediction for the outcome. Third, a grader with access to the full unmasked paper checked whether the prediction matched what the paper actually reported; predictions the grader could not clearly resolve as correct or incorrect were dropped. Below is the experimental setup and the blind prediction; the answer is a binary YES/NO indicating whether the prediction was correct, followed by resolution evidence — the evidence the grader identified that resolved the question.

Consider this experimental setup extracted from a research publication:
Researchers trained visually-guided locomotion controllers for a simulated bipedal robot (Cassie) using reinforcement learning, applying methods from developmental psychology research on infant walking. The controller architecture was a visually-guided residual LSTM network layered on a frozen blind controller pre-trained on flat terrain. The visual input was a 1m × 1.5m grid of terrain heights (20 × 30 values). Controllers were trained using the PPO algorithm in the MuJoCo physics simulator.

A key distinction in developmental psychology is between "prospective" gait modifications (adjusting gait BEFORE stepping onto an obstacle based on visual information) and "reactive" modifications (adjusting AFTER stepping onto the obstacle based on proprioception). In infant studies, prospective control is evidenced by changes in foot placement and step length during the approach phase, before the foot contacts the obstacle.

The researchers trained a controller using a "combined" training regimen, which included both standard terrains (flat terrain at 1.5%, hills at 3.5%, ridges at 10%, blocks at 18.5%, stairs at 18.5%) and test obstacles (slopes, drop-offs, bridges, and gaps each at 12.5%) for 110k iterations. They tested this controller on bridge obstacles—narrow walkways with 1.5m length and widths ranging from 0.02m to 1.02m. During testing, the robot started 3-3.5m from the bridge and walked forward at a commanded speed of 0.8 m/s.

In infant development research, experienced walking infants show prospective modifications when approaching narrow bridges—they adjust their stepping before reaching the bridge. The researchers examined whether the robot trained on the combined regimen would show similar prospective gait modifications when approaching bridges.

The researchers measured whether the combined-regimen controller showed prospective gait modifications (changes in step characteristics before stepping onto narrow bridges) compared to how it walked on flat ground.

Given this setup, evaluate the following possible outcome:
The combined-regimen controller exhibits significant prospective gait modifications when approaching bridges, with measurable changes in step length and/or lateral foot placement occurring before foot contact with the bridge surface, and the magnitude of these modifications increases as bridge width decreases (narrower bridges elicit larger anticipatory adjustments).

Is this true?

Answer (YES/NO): NO